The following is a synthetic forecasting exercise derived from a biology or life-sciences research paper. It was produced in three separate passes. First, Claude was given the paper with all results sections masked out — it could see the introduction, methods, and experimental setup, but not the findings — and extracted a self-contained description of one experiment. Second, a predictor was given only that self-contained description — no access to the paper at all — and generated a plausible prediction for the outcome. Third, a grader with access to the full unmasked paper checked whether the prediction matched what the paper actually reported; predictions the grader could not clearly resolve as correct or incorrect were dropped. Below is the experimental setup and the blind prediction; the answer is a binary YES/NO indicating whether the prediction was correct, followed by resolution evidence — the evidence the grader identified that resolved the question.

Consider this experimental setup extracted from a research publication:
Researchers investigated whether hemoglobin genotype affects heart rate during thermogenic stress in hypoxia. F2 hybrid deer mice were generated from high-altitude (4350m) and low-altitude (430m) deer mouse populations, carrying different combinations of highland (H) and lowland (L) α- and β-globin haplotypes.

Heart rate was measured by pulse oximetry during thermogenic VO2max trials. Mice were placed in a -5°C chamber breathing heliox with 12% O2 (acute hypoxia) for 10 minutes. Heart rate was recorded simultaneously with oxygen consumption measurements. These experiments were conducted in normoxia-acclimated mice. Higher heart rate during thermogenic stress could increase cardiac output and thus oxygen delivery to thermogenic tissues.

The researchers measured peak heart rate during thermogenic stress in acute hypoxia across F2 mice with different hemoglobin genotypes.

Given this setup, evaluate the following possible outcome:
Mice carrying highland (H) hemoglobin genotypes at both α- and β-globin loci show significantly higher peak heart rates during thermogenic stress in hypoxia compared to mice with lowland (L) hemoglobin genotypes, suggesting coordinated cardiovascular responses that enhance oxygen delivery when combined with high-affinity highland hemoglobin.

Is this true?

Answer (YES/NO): NO